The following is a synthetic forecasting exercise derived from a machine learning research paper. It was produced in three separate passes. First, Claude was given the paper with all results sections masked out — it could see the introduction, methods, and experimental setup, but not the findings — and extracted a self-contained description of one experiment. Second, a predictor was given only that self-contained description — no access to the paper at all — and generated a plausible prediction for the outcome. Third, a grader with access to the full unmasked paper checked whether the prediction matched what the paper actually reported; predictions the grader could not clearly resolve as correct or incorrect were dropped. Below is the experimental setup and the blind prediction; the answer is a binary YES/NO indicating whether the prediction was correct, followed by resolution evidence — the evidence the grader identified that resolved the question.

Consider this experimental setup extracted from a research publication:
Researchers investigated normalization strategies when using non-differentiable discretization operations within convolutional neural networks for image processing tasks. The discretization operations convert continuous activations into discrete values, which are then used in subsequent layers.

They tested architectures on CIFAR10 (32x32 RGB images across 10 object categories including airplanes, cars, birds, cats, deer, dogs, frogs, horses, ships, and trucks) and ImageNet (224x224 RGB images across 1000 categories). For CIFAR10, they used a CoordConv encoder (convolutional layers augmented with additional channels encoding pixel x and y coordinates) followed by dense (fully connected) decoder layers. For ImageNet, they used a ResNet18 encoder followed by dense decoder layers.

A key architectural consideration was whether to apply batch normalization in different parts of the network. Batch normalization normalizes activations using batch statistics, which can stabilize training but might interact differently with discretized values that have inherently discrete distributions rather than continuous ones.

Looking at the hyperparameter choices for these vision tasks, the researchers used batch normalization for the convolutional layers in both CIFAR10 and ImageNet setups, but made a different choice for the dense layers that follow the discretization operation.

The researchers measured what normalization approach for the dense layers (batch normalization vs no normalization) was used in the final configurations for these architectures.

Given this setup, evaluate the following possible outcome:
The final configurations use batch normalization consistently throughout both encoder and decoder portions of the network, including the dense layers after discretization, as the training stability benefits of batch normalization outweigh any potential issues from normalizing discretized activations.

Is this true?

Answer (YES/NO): NO